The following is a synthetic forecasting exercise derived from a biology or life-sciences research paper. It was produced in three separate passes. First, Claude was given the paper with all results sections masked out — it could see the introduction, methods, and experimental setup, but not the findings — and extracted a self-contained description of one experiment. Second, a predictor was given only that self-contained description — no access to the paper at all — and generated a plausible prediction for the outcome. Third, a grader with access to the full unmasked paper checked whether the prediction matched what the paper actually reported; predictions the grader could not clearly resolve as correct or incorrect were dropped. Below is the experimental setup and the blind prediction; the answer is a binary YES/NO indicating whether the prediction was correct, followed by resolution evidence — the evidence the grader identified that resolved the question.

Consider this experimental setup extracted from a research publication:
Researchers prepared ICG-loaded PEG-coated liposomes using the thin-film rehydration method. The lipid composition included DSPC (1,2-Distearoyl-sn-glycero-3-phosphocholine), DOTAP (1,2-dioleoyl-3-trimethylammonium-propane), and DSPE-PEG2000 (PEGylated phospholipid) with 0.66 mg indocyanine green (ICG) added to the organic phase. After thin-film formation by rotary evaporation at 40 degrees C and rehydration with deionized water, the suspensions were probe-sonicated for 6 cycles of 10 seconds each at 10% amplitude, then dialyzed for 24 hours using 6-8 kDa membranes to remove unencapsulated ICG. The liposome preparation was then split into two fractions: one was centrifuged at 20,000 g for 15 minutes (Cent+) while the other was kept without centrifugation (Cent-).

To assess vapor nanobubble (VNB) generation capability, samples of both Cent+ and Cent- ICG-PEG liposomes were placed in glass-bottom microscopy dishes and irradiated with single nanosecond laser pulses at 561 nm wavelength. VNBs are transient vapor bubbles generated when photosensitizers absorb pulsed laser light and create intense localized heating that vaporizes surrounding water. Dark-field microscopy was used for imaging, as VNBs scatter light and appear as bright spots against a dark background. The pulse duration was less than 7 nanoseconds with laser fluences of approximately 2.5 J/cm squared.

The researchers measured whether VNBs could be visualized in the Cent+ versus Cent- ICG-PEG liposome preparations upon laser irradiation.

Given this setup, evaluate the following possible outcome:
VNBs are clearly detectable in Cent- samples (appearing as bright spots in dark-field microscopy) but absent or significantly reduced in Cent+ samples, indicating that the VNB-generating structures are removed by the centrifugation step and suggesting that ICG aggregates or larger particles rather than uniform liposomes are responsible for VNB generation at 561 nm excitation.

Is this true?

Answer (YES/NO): YES